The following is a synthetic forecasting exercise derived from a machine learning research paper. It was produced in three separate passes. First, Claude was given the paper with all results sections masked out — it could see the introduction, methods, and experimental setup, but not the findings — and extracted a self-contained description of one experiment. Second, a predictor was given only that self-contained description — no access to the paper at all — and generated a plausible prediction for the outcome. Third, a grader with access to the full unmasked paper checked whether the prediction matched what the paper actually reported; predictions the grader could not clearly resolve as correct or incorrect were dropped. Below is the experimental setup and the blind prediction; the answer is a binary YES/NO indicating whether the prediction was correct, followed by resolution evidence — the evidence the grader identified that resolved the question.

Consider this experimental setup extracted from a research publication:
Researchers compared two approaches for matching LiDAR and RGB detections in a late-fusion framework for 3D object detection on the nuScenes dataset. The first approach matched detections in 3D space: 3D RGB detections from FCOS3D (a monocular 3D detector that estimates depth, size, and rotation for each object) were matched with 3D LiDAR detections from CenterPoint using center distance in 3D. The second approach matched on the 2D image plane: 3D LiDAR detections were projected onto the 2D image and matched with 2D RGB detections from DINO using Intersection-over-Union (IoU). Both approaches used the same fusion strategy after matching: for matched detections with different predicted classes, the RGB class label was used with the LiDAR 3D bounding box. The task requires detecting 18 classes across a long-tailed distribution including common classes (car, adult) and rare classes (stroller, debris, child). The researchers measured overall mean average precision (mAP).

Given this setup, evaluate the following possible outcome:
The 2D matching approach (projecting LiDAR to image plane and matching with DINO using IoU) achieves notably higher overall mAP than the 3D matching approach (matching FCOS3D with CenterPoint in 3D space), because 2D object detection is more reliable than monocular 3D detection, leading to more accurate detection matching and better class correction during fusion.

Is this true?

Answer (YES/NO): YES